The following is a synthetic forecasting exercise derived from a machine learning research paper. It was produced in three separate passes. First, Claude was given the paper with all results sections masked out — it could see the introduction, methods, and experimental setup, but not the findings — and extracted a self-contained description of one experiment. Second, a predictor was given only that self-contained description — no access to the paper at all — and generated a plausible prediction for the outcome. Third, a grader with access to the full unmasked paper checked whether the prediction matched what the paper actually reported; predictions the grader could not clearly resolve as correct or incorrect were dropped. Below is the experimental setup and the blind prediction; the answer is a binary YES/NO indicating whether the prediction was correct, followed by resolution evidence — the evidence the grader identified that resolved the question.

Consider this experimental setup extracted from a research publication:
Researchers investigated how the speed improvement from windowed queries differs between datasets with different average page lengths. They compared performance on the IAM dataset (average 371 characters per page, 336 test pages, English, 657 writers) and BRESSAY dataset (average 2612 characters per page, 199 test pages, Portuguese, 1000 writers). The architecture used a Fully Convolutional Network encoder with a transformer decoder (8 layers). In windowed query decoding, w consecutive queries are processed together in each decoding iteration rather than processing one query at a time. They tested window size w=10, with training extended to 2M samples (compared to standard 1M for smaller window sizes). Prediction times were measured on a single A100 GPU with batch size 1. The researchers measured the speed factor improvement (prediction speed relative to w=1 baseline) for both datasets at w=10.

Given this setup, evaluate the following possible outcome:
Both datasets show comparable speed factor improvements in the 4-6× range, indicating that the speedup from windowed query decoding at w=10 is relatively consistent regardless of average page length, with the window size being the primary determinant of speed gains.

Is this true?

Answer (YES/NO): NO